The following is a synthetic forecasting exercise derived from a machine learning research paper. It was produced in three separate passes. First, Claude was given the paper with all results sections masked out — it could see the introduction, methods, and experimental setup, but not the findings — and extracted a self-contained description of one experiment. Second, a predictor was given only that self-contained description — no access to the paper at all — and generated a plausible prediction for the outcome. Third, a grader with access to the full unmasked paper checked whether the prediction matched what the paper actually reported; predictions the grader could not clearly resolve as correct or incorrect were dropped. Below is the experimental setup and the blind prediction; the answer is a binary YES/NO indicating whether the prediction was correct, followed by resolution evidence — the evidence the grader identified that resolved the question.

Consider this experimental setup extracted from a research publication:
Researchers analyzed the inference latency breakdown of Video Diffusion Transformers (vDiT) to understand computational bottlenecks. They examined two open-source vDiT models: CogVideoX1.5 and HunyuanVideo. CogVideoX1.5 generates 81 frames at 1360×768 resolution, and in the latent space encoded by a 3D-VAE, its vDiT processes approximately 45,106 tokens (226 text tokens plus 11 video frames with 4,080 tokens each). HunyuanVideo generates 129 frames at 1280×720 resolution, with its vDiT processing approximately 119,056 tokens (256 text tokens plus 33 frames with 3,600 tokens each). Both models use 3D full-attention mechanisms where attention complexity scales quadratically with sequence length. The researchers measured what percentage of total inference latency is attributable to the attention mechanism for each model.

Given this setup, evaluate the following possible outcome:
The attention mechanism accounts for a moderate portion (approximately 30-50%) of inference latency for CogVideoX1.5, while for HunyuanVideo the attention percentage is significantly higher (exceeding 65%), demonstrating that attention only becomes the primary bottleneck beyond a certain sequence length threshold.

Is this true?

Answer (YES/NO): NO